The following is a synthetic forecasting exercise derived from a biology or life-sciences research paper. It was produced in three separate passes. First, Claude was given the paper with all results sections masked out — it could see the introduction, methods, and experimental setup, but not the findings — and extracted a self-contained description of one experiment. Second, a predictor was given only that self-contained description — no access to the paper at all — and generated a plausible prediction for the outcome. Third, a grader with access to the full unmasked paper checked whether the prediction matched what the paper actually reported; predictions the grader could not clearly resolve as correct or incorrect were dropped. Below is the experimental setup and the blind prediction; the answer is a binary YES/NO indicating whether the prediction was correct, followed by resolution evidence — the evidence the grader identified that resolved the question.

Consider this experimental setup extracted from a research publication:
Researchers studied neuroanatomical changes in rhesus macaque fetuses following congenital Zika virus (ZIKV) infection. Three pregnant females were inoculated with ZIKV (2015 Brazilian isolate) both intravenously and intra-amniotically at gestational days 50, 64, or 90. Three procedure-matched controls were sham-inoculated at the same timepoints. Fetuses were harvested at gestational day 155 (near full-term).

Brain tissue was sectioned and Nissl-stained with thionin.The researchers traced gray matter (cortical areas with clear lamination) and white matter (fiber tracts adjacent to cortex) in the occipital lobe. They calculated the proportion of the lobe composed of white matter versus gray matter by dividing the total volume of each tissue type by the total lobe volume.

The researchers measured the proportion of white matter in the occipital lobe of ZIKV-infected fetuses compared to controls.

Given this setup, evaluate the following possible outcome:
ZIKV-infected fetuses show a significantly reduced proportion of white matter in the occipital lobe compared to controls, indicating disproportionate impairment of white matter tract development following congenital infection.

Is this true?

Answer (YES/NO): NO